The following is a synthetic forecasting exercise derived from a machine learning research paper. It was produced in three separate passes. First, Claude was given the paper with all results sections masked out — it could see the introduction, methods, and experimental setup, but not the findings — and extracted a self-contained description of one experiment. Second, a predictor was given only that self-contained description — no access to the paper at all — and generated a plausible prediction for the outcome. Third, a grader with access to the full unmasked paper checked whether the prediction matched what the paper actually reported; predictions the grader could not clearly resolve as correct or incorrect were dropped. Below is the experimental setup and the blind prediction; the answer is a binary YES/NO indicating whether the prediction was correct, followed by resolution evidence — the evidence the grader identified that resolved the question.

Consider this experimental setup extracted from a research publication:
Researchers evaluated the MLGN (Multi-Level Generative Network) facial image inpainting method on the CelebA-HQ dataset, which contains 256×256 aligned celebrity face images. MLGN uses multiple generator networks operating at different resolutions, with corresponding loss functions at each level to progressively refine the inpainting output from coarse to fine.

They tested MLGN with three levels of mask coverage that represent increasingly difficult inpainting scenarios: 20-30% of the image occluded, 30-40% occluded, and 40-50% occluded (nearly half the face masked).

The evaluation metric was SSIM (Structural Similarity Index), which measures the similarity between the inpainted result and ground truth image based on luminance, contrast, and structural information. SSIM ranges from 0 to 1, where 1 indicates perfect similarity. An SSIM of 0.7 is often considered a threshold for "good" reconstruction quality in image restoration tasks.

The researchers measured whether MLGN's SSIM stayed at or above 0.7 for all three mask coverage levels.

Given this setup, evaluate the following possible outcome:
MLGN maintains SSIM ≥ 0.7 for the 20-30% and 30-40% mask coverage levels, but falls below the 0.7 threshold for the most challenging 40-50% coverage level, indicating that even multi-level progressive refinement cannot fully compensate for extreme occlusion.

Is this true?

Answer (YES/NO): YES